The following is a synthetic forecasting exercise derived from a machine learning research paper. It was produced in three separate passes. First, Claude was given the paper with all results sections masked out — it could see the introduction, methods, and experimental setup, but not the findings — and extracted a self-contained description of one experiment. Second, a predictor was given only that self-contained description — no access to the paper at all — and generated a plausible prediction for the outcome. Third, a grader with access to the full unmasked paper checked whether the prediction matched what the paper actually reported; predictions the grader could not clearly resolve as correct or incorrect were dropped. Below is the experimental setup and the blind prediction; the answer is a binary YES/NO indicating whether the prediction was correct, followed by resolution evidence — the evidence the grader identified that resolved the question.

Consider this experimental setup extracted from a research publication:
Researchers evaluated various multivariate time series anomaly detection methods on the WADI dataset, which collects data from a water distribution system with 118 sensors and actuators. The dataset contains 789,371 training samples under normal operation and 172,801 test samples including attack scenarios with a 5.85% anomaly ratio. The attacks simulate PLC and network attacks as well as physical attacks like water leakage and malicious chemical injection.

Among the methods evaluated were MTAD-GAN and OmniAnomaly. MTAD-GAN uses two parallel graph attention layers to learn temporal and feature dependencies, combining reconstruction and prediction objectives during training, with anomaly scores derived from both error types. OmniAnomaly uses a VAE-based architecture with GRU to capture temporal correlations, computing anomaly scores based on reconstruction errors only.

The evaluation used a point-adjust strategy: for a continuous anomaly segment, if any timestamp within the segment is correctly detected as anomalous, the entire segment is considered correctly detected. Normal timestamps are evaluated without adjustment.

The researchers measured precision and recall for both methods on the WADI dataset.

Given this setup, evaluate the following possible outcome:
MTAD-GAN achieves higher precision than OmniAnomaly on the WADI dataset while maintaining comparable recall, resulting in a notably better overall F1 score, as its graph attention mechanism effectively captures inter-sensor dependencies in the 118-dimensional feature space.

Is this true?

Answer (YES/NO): NO